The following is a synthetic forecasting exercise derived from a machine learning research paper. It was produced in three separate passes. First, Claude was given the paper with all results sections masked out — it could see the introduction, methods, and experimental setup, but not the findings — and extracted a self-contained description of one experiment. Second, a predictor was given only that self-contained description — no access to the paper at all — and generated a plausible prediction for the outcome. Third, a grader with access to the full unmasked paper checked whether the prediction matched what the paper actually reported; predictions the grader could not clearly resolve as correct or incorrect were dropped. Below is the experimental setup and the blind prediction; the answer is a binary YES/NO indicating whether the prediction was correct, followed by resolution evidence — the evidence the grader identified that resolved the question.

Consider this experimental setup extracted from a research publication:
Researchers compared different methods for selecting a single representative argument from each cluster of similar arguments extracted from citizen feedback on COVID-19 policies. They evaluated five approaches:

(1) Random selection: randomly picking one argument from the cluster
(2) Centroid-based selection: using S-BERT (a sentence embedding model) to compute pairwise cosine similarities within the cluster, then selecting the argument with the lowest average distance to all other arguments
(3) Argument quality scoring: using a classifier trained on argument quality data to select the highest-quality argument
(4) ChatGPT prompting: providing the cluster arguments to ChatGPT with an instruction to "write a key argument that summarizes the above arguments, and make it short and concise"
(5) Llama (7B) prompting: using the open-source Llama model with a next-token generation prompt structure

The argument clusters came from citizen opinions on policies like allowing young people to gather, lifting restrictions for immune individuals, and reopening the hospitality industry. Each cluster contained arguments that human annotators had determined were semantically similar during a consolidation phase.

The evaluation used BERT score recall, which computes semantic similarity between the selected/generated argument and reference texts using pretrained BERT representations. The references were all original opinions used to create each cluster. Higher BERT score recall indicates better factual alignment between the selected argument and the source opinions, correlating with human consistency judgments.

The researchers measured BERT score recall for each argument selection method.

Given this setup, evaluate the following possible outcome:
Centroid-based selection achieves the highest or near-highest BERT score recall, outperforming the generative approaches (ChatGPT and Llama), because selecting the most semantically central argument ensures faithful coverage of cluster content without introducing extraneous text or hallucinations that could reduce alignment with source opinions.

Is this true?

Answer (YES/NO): NO